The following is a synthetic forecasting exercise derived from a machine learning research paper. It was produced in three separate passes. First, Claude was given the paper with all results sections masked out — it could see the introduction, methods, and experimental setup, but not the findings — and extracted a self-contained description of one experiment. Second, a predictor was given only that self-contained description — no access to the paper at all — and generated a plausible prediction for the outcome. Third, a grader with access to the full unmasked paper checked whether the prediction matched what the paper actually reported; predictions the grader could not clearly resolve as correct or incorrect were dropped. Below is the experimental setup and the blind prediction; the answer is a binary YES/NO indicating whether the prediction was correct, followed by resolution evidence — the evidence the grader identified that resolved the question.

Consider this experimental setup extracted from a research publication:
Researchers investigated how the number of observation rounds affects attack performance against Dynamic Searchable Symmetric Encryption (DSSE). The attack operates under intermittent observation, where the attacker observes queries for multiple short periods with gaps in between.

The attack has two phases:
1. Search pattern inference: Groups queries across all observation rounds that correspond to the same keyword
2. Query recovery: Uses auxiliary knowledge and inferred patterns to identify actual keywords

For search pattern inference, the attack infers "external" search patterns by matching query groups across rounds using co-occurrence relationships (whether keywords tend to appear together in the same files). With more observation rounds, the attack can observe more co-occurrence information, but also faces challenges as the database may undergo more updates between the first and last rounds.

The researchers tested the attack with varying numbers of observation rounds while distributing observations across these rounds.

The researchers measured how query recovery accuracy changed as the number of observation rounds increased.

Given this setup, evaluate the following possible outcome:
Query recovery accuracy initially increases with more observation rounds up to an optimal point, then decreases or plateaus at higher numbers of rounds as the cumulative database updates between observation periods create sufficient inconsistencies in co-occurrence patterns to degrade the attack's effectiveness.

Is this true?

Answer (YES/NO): NO